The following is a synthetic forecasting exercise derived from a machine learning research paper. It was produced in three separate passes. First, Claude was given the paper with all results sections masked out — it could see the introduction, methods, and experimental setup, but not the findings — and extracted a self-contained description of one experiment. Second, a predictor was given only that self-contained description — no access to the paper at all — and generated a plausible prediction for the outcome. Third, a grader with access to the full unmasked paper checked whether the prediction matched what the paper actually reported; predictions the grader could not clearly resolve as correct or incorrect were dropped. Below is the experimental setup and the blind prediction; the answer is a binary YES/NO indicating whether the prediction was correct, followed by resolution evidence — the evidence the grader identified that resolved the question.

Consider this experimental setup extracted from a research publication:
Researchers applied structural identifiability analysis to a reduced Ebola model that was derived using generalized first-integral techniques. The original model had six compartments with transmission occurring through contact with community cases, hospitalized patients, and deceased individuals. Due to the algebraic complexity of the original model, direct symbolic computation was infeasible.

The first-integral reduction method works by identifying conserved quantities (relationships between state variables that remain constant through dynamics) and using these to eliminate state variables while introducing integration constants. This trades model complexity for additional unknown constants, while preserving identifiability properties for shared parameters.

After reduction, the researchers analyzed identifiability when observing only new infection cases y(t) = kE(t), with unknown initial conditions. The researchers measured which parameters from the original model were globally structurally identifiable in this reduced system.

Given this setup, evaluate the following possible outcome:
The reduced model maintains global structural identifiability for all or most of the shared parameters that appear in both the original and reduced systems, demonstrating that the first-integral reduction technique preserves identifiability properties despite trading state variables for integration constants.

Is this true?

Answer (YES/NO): NO